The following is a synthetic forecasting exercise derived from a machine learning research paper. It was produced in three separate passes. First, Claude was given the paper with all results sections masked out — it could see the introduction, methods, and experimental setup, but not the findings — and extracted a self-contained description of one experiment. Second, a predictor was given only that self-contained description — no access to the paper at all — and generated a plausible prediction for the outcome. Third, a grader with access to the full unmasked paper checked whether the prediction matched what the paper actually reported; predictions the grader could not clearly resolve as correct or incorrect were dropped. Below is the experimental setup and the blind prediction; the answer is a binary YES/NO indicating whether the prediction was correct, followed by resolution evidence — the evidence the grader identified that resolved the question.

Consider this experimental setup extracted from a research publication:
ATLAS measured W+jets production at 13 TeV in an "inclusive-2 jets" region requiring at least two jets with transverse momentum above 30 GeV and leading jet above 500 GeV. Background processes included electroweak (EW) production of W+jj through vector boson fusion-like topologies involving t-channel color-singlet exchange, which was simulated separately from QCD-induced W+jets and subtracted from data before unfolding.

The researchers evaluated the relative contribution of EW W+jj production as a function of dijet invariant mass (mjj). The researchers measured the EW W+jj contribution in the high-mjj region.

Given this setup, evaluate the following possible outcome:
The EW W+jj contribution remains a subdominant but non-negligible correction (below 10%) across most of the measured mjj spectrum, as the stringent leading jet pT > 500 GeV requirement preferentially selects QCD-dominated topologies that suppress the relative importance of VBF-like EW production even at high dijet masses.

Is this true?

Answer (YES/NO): YES